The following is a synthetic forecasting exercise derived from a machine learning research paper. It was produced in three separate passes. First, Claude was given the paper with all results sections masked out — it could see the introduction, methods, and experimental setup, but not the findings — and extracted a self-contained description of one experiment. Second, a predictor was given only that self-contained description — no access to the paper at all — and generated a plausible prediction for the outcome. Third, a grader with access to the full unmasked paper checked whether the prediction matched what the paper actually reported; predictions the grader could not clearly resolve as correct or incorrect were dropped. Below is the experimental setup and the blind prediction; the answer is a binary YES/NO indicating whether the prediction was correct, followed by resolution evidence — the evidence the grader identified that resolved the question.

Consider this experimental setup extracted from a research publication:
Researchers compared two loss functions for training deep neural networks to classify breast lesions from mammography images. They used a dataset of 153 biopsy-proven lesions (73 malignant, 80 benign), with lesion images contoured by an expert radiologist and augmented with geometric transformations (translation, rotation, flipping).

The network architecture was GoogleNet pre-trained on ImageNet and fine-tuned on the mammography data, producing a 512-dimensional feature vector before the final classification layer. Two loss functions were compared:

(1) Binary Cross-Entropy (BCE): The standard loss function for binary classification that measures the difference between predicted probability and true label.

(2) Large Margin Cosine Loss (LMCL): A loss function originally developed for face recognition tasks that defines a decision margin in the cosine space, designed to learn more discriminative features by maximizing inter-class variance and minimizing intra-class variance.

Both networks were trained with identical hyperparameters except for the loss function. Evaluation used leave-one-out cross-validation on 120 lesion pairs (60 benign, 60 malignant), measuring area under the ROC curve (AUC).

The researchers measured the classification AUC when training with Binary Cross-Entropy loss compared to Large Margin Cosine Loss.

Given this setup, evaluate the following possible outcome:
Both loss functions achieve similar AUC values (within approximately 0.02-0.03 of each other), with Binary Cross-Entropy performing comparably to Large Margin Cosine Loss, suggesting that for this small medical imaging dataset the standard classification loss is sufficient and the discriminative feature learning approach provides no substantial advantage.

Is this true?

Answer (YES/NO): YES